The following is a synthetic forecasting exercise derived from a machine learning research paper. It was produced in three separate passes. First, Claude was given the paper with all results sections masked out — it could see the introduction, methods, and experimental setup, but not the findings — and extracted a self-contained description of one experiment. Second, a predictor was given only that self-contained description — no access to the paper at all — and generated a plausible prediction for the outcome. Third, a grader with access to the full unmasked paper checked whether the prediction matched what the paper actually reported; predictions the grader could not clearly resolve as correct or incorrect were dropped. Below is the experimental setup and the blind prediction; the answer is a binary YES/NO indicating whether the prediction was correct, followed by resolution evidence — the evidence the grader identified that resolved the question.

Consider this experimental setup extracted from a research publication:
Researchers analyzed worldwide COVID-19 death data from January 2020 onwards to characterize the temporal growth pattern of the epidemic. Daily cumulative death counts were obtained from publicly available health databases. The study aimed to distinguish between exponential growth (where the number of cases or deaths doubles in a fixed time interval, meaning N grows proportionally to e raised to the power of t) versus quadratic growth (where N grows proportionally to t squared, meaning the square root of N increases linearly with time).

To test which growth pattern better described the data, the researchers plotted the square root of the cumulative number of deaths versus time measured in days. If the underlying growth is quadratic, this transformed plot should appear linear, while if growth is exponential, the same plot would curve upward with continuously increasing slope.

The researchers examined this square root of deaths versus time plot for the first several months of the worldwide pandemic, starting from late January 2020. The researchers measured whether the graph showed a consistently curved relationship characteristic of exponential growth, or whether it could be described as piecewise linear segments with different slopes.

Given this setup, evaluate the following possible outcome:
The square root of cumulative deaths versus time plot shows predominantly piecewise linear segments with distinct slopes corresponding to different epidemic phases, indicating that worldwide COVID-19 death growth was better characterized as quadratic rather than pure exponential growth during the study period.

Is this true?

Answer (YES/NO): YES